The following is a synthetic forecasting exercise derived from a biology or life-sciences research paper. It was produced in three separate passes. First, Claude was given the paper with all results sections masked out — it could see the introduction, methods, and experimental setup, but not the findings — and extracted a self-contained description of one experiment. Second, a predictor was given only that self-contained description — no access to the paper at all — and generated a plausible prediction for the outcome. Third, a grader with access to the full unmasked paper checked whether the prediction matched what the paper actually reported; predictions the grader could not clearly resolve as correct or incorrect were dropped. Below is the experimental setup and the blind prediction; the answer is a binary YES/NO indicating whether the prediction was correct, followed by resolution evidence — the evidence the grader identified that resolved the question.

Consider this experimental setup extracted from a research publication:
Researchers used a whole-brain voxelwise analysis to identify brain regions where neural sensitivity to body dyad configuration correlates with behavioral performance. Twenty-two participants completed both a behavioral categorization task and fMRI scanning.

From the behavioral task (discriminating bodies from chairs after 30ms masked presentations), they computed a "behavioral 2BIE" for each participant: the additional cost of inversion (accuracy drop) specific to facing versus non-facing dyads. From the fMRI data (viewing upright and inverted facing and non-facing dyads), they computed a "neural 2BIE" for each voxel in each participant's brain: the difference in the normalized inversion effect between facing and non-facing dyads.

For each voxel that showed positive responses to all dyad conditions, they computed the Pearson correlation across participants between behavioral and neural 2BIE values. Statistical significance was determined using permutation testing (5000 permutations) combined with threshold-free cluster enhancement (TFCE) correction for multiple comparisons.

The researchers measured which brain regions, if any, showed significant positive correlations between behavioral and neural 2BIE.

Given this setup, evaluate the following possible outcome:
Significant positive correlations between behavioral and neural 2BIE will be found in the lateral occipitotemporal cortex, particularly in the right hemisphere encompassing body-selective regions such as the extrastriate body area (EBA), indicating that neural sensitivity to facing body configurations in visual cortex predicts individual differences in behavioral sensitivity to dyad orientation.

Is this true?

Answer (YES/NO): YES